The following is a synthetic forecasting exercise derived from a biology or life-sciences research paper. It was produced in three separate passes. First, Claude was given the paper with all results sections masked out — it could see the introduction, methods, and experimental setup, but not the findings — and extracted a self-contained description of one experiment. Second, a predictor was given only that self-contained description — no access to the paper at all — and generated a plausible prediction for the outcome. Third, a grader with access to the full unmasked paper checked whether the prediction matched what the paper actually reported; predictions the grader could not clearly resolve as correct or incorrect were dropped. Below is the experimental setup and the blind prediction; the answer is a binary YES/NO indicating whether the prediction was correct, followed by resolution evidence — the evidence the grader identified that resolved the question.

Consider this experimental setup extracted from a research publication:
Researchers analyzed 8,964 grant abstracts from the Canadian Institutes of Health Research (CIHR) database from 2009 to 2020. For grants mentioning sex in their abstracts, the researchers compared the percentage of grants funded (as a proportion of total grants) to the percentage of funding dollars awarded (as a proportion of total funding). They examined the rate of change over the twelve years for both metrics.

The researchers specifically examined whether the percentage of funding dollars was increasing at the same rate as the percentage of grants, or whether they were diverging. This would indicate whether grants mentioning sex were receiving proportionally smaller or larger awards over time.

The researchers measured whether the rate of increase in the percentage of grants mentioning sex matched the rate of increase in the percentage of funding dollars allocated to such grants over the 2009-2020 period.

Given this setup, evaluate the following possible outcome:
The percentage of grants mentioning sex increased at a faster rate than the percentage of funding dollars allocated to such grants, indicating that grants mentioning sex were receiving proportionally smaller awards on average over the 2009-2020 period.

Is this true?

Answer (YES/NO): YES